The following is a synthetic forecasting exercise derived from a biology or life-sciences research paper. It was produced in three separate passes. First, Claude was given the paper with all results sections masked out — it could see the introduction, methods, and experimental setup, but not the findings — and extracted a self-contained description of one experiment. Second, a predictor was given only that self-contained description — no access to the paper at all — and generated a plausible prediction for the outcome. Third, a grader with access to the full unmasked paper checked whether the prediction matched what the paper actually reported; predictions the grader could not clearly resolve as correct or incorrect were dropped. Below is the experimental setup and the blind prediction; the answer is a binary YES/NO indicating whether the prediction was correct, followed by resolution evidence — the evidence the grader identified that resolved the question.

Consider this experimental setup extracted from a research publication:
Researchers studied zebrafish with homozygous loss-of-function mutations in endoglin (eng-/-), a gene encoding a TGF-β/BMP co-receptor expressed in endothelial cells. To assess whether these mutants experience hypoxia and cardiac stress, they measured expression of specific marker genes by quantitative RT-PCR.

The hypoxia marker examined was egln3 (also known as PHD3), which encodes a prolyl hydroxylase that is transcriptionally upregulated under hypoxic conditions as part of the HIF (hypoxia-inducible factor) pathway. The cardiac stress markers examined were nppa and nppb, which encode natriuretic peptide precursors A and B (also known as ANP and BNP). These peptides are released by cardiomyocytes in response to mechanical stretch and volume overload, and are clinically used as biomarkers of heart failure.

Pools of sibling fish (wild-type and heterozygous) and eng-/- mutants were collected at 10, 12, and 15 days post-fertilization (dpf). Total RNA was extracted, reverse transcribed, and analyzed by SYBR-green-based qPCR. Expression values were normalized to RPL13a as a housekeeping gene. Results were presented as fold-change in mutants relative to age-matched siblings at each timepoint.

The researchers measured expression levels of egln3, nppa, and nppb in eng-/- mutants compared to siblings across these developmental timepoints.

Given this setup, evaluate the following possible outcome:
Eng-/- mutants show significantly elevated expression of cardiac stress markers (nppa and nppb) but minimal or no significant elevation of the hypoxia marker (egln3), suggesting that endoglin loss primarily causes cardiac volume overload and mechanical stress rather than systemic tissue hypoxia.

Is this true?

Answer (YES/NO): NO